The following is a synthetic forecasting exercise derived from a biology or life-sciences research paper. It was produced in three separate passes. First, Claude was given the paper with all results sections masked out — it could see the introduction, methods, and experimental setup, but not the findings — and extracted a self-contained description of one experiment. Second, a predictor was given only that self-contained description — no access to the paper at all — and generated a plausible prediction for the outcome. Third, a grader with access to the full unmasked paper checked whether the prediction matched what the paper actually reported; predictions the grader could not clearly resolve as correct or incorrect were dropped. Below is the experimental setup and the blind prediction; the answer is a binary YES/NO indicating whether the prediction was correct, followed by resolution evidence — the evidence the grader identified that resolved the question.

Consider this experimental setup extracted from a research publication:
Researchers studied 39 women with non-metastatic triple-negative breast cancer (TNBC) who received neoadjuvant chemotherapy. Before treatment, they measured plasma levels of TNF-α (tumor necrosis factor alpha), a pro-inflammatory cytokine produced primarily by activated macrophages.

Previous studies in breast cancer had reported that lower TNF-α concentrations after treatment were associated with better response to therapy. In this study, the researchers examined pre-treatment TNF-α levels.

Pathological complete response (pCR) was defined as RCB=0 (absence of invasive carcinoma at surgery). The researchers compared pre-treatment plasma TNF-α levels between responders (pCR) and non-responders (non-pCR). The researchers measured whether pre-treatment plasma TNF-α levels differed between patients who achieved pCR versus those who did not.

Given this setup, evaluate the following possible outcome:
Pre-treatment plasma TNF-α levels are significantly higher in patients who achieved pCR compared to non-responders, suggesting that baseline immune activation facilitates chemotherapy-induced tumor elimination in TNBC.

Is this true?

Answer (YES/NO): NO